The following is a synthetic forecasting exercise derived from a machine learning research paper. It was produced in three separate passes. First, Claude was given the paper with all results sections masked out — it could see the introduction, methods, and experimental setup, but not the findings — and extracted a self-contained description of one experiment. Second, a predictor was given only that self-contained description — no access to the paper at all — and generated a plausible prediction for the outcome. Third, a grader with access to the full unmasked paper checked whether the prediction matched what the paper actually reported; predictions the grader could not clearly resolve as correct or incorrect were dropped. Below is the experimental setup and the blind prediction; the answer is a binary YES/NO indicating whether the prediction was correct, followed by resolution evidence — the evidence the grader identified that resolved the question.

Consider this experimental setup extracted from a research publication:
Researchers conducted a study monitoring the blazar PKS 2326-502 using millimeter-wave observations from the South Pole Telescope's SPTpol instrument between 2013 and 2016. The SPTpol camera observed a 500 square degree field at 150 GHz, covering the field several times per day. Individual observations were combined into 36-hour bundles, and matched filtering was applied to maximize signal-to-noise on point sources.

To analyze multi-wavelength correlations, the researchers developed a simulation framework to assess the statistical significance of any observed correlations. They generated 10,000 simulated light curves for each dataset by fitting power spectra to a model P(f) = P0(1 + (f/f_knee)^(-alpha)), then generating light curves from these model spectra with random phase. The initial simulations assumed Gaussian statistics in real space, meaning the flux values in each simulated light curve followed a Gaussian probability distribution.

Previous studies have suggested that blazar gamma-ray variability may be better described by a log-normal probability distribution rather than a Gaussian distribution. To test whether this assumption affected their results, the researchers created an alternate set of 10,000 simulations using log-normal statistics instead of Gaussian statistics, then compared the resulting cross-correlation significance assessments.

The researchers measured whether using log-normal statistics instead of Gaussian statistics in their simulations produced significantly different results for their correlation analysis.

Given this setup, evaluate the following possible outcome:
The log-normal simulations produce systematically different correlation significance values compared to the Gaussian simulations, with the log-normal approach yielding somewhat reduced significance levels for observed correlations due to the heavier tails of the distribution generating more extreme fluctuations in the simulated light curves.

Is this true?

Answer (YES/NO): NO